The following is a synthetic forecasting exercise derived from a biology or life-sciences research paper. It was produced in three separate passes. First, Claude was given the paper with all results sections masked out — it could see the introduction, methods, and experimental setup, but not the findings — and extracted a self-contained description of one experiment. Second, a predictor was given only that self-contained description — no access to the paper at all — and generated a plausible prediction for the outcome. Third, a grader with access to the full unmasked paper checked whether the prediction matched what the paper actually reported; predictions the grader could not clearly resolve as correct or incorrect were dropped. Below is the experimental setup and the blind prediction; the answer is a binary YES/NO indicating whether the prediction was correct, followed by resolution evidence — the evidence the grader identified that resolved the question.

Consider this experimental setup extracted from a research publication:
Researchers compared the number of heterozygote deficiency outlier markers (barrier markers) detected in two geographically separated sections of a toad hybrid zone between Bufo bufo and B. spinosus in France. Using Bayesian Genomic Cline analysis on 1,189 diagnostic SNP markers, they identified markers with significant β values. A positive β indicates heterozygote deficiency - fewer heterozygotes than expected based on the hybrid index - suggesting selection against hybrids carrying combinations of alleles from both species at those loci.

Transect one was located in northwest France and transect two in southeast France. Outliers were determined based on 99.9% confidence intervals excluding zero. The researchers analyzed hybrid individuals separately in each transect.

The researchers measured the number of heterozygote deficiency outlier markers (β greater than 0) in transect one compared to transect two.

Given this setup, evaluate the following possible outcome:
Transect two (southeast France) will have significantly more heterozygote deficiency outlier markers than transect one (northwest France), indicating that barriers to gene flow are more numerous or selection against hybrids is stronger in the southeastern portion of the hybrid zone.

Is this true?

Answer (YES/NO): YES